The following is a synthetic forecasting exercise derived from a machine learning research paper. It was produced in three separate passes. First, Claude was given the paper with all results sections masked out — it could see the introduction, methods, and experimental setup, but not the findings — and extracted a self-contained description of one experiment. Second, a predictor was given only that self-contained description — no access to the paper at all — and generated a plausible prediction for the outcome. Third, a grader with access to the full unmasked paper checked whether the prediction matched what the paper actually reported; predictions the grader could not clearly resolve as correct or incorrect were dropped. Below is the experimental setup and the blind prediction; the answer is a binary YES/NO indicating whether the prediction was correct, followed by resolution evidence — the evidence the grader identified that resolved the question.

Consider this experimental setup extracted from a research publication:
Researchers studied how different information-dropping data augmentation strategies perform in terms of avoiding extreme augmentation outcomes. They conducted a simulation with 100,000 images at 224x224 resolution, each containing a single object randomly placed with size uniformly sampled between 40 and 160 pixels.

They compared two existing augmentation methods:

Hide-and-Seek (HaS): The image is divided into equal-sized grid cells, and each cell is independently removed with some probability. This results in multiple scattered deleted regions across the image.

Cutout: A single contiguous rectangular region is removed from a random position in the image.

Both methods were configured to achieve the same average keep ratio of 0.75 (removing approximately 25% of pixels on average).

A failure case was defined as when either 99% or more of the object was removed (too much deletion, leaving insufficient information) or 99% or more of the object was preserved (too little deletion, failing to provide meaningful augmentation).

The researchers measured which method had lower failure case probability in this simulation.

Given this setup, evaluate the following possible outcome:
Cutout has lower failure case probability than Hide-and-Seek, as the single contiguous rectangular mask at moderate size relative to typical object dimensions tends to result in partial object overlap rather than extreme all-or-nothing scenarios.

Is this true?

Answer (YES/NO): NO